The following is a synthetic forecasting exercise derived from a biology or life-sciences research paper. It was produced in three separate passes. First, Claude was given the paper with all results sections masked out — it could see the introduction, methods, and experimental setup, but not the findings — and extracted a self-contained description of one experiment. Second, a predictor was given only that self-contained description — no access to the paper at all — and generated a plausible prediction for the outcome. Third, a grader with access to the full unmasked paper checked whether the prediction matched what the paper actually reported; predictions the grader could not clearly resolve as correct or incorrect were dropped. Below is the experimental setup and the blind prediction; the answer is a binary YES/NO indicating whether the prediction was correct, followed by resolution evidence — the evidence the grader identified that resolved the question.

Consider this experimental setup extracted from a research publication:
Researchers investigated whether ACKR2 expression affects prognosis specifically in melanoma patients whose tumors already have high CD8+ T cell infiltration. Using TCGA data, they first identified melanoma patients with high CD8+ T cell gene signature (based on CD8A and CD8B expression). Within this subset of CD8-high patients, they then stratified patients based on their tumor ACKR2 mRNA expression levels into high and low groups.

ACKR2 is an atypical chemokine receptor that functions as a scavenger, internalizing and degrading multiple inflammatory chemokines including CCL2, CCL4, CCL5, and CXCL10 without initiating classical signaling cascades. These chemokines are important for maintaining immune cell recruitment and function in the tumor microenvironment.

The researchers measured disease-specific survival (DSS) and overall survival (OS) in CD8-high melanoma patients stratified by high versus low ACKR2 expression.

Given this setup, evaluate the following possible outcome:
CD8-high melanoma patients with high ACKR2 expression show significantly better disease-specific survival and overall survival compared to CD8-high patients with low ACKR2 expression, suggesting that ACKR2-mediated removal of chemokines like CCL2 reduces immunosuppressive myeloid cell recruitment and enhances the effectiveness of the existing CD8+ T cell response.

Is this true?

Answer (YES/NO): NO